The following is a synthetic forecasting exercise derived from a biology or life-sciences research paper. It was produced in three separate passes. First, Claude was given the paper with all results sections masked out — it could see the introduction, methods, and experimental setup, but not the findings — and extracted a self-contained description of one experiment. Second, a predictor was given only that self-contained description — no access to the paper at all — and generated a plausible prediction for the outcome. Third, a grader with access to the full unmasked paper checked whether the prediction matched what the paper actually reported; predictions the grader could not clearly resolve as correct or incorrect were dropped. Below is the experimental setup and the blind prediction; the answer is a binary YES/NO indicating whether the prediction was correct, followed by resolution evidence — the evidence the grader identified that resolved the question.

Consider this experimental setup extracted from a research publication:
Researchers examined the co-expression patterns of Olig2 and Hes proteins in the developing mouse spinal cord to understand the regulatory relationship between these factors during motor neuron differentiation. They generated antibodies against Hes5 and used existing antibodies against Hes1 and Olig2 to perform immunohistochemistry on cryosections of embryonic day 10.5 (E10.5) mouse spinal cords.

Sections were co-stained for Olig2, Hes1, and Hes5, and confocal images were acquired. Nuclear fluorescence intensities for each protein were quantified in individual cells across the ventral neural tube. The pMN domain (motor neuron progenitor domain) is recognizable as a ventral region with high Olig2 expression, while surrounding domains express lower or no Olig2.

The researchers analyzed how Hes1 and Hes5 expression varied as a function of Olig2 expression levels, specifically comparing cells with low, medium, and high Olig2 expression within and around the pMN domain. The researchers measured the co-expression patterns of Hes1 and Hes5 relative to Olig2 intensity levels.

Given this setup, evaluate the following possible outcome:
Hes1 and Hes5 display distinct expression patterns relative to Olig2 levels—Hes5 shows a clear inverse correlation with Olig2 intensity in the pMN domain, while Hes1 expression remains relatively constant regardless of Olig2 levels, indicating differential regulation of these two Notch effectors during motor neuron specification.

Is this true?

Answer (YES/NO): NO